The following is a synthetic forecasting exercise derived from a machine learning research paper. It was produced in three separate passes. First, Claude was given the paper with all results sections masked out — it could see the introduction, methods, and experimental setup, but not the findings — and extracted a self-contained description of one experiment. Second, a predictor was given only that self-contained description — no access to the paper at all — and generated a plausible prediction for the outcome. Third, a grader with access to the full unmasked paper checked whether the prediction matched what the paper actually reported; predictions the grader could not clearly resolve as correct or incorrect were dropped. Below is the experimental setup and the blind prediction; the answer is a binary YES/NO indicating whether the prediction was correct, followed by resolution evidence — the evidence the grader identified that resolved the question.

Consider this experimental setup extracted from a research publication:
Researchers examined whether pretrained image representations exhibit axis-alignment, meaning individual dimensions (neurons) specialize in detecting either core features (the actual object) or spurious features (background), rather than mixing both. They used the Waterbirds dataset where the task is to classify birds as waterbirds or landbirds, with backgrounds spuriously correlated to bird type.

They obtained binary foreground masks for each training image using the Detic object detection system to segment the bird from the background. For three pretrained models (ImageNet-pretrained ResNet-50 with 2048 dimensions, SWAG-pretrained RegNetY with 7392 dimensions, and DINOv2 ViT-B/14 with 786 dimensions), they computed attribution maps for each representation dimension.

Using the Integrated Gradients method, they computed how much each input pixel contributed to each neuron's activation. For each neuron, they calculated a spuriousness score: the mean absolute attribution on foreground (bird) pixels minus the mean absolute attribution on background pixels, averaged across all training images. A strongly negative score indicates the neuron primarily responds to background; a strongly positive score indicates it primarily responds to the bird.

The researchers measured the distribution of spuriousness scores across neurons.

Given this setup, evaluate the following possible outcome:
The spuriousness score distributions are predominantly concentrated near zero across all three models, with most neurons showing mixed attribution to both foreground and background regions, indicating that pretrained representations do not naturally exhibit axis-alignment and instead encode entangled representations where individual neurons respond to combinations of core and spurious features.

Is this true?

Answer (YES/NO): NO